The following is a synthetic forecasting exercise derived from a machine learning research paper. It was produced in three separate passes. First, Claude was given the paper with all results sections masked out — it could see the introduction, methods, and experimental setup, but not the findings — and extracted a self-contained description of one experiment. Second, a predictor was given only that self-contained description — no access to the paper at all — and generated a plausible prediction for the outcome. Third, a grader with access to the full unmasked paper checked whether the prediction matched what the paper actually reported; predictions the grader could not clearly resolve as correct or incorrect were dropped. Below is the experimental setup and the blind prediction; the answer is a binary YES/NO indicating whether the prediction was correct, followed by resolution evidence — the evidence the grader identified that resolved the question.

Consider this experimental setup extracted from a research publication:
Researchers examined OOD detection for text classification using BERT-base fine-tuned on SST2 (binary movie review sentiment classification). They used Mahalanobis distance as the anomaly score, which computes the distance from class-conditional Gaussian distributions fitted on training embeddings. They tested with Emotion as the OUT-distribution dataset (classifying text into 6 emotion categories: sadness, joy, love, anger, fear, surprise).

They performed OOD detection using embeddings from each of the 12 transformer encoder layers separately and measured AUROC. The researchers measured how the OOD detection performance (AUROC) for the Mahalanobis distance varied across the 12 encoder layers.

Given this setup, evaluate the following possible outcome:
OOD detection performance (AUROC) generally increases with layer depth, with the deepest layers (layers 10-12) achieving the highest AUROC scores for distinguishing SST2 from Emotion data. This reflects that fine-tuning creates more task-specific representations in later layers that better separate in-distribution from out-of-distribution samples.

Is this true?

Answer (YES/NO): NO